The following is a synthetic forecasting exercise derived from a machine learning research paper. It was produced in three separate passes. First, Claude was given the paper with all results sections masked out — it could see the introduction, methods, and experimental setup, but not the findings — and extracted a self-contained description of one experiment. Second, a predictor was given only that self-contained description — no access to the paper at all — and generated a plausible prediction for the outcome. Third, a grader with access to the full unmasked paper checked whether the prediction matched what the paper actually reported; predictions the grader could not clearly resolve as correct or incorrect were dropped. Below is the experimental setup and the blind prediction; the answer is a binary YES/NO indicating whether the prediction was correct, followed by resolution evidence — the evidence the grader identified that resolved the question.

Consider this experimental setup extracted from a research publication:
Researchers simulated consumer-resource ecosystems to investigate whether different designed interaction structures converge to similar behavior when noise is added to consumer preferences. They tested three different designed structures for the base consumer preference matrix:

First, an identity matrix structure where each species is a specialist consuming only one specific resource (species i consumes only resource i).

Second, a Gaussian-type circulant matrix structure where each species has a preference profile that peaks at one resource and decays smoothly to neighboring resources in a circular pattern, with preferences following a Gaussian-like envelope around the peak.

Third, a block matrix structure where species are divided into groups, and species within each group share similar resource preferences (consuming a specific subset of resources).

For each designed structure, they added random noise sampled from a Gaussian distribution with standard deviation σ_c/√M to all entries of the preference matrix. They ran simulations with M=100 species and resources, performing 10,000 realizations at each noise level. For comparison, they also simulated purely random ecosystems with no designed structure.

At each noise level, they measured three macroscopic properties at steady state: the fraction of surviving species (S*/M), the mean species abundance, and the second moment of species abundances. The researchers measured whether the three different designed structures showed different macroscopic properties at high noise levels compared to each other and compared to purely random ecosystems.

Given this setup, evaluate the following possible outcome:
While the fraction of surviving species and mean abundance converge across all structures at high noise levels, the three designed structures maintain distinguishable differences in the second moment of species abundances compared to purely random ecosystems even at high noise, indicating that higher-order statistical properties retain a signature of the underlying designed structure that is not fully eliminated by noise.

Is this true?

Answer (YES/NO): NO